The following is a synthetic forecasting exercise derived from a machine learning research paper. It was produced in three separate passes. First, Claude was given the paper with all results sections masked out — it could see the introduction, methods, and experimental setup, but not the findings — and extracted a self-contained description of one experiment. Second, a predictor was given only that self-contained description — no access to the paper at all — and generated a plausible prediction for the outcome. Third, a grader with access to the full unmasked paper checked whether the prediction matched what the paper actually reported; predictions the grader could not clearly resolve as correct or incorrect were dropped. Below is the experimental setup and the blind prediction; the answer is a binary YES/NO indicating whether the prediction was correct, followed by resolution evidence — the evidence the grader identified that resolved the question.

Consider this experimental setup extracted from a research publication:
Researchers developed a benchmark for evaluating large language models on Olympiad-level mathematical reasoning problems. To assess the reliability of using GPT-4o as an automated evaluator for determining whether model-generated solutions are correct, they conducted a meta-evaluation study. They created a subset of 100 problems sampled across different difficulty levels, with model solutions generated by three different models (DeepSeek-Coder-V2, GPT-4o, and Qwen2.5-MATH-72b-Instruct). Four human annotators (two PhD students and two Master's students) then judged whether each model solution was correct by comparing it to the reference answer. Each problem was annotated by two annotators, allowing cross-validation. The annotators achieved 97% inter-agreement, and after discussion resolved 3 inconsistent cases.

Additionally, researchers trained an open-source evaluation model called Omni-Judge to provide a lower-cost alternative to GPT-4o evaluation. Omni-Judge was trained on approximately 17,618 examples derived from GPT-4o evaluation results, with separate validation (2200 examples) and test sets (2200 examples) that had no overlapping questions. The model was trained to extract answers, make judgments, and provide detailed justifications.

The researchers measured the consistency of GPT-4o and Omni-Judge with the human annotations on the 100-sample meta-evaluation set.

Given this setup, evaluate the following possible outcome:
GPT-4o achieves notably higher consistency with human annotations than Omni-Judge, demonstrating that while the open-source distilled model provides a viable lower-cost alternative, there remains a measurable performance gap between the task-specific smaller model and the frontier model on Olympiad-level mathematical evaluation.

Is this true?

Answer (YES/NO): YES